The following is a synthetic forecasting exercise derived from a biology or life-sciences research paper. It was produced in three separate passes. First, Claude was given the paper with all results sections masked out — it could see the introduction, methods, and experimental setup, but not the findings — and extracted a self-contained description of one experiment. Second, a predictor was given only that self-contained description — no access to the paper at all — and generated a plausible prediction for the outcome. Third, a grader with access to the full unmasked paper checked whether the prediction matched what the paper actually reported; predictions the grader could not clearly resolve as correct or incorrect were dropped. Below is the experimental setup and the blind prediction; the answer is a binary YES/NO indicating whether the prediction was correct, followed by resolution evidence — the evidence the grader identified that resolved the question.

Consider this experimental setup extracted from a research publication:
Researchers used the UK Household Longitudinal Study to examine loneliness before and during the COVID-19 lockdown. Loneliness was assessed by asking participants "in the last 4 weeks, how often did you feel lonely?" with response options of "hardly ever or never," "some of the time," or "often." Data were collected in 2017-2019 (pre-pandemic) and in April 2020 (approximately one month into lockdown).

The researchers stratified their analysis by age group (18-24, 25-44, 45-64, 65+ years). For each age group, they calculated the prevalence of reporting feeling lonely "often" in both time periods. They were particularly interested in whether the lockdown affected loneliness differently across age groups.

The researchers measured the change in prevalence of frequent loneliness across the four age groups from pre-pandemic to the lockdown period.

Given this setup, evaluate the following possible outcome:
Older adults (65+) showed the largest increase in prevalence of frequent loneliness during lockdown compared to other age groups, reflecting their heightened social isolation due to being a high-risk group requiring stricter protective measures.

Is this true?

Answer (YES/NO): NO